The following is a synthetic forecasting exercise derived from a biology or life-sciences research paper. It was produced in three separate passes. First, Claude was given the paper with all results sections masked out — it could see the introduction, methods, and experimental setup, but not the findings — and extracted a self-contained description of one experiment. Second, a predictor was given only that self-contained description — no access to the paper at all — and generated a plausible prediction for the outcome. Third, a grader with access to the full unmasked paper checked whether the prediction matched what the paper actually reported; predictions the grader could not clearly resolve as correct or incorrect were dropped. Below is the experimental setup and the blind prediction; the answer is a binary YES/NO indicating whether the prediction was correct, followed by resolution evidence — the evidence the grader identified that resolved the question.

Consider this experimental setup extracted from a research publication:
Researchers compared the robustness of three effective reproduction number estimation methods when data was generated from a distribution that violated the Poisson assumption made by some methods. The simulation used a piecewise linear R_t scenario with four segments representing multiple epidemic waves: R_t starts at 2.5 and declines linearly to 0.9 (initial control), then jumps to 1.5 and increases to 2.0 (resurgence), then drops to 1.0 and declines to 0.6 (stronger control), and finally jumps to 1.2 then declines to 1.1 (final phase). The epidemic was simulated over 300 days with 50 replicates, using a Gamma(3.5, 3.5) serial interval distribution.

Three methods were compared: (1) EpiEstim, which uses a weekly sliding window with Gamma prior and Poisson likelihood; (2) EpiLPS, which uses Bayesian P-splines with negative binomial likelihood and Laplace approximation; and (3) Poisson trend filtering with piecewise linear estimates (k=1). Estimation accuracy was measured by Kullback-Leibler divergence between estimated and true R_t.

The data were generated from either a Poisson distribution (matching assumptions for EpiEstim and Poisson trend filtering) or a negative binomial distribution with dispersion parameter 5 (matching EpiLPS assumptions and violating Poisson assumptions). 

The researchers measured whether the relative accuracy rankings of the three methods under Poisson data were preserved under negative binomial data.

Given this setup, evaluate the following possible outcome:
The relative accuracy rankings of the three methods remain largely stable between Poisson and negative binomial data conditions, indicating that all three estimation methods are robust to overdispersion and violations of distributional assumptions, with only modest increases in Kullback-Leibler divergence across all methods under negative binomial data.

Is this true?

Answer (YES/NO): YES